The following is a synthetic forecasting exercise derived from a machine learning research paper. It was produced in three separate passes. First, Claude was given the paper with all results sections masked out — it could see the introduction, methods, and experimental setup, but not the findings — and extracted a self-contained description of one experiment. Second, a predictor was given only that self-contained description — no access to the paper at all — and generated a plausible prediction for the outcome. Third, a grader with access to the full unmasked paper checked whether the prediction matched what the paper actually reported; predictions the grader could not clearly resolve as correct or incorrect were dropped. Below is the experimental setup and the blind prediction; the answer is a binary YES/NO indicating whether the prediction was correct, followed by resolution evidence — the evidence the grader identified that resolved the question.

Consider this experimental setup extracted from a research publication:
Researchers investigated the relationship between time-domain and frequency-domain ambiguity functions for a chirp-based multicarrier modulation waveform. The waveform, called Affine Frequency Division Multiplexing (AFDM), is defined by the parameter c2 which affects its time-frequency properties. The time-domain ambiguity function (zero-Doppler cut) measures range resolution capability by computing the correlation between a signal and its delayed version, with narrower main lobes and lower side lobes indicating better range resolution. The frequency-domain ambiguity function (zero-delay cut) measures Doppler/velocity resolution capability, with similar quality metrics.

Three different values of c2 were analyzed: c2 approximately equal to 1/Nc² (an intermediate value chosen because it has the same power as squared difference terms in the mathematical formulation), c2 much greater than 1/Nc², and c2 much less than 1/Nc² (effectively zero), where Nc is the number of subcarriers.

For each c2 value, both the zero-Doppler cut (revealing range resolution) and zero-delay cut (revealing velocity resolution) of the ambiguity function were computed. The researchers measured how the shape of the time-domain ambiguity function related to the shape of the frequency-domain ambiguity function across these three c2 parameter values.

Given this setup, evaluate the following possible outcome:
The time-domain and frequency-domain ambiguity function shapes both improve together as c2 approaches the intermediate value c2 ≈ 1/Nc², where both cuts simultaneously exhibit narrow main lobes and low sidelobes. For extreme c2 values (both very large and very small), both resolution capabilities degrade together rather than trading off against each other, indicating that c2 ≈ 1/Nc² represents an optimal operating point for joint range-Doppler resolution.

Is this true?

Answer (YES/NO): NO